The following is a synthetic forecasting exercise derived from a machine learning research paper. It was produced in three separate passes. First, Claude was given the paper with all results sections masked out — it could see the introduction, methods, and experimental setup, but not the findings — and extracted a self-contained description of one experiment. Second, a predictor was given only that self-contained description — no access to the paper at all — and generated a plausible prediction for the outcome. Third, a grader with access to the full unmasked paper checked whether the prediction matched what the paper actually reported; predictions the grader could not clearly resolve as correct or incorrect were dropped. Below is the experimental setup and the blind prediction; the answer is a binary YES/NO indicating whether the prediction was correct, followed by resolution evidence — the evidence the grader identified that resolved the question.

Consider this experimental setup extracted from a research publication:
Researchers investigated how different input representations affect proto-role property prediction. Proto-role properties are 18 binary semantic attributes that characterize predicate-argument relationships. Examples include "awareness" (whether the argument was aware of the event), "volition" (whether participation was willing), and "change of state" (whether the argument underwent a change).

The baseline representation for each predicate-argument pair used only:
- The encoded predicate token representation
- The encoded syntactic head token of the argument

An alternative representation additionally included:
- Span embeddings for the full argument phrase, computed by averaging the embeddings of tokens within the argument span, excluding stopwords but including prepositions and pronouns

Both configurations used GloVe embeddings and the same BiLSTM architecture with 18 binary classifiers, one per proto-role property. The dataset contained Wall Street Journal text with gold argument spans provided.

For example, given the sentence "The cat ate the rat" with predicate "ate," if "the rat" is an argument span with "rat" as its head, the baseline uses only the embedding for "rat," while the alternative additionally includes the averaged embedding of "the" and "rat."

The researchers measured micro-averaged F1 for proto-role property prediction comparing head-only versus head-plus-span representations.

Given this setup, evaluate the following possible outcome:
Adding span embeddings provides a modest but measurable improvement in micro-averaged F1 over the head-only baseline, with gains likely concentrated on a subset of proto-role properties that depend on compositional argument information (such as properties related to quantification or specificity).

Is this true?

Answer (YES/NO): NO